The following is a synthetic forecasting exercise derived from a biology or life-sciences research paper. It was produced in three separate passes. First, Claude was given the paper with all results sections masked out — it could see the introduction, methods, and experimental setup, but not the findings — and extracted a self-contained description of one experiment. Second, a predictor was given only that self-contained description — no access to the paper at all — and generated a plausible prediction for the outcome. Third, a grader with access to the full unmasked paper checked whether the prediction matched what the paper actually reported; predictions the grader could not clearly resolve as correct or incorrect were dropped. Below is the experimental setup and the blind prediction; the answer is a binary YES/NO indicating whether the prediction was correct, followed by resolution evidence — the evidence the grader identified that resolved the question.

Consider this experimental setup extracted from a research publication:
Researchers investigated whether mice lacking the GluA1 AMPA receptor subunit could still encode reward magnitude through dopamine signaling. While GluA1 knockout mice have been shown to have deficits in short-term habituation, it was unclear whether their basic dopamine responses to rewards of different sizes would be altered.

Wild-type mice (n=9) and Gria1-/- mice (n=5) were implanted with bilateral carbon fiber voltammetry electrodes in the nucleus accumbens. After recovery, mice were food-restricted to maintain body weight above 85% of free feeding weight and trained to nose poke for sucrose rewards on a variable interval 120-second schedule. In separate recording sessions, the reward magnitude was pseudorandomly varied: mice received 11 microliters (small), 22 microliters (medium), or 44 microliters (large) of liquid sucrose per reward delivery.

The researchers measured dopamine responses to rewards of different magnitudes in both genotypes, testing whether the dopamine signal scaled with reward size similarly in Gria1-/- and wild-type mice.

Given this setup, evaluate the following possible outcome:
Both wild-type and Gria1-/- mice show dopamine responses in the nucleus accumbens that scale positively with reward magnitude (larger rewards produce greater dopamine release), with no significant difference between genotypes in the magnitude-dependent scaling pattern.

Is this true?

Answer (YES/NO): YES